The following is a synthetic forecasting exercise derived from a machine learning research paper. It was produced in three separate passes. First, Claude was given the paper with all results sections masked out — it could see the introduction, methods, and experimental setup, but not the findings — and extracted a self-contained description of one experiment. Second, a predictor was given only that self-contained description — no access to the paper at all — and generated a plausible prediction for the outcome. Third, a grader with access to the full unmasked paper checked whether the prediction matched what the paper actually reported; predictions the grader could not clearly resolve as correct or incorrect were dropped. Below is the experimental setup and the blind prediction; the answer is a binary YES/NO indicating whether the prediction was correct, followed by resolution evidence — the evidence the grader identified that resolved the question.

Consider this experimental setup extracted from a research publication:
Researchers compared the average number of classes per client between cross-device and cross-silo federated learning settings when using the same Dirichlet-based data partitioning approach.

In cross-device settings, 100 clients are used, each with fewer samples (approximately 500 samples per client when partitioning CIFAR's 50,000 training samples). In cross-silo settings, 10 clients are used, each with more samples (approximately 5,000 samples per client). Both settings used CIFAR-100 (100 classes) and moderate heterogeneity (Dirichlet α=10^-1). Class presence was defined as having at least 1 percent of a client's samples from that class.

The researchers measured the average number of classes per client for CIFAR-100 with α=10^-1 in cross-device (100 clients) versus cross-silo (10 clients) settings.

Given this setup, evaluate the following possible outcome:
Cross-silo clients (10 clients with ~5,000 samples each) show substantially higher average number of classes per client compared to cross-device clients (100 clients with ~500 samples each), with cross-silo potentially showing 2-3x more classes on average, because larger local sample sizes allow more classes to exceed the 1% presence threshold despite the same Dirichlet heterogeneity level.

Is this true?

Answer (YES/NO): YES